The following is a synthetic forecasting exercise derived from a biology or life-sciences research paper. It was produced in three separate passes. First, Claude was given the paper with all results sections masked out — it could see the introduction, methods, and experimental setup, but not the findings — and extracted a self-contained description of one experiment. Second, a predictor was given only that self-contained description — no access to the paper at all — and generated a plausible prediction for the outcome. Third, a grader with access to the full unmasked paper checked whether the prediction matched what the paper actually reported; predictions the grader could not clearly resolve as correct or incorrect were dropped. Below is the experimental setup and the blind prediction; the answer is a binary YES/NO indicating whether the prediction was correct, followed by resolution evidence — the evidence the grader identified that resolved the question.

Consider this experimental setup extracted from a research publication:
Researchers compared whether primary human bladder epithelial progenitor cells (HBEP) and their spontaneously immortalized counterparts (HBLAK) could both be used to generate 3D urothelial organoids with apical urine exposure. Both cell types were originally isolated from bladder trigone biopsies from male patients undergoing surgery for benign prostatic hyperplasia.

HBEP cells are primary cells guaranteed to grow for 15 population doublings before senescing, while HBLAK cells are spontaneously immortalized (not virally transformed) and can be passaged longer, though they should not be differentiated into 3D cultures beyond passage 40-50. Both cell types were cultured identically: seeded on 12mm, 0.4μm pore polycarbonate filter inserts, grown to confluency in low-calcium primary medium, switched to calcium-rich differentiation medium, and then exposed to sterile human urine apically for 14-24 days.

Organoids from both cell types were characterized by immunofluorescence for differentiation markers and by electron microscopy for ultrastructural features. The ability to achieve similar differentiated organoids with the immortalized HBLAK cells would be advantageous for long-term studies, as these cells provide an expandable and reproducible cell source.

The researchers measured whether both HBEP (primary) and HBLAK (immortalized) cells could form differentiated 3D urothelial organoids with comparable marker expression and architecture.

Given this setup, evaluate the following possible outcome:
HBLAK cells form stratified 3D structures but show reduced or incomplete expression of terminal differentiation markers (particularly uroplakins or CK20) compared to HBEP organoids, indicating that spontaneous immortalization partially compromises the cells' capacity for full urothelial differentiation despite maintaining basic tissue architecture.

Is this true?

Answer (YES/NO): NO